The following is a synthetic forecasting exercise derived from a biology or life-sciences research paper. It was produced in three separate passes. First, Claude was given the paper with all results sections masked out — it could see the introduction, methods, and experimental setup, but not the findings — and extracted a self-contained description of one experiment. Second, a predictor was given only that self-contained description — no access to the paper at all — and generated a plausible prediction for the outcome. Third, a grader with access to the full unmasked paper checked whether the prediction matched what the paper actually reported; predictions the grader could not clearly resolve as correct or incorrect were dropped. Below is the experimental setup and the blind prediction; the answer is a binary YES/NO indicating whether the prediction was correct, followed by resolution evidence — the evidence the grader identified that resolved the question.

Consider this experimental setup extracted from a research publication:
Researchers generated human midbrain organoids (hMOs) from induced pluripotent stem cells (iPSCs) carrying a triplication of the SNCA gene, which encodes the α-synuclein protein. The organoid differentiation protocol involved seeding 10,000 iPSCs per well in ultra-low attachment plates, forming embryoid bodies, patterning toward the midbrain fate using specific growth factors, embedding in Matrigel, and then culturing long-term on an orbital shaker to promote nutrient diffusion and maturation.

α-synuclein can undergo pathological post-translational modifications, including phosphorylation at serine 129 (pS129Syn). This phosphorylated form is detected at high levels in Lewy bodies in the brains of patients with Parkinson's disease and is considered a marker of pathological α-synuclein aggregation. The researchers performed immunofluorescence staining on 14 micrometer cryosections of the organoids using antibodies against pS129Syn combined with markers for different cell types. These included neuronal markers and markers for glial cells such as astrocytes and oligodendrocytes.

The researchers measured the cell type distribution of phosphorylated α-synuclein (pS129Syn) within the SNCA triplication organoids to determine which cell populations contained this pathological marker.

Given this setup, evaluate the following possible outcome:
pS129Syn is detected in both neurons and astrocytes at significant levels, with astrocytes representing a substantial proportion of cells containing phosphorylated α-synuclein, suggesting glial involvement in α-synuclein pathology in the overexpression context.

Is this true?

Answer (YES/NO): NO